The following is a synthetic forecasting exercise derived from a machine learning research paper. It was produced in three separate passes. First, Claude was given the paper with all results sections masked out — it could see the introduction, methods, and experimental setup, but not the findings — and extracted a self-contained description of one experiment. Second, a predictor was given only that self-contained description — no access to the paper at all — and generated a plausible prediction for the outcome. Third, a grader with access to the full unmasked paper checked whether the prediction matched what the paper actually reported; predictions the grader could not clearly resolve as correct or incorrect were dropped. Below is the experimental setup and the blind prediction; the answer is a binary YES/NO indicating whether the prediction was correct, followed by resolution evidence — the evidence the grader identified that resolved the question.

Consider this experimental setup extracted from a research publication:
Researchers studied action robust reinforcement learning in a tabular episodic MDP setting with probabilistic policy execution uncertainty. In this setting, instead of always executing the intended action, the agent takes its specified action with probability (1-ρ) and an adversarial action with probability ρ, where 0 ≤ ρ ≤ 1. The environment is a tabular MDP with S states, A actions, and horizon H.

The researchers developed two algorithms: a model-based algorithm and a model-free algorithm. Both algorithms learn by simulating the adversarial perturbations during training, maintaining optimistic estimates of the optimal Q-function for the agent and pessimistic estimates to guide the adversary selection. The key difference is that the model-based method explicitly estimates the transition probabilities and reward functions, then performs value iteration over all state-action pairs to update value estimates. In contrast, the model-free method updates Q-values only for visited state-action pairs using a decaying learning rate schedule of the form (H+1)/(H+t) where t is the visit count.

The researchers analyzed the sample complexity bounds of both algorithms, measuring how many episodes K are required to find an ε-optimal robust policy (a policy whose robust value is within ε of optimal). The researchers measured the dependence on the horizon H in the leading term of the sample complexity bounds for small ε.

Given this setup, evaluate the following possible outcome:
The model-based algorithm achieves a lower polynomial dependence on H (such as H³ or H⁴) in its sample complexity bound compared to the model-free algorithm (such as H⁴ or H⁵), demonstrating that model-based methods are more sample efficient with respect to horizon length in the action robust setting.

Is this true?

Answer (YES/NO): YES